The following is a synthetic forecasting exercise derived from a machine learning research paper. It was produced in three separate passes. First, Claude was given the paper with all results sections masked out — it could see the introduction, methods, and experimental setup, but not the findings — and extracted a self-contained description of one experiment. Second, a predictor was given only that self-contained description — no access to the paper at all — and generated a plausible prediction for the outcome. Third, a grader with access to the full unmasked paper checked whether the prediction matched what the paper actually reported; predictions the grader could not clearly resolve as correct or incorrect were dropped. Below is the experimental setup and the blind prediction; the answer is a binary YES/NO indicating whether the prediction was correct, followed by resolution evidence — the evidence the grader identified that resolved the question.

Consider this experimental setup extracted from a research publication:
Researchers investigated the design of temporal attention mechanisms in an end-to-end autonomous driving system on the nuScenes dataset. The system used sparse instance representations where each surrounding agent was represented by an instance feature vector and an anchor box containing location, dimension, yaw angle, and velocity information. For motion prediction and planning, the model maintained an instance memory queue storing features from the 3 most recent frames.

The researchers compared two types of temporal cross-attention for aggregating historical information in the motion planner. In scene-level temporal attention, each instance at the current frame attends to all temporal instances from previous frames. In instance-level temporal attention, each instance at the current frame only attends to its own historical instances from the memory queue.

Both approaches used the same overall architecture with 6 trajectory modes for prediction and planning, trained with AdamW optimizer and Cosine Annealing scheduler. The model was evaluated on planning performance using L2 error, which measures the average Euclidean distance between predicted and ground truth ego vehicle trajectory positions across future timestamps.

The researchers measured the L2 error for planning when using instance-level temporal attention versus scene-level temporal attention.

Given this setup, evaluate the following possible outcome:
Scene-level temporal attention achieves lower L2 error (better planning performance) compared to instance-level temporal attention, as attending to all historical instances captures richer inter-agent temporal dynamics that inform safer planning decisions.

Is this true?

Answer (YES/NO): NO